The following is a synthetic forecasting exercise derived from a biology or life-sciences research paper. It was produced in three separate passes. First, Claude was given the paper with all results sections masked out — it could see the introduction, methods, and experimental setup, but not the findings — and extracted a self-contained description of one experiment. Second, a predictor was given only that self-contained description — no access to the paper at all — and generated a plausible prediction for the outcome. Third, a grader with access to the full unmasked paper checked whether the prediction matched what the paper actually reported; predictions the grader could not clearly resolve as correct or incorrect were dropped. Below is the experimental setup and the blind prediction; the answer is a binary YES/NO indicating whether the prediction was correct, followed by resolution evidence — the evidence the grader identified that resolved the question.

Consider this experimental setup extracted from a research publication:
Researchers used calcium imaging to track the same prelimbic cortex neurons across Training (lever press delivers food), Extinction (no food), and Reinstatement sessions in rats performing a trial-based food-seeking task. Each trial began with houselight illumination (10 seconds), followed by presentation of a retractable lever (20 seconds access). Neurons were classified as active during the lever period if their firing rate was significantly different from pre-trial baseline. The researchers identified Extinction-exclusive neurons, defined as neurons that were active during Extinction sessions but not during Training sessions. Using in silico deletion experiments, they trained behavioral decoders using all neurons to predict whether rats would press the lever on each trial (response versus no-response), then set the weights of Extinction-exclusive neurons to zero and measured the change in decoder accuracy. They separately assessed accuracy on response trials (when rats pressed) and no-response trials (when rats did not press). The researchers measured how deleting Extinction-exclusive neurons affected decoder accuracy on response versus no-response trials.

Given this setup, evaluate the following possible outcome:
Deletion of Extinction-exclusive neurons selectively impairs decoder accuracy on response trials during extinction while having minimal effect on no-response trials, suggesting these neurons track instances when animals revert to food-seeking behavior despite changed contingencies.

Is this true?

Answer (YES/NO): NO